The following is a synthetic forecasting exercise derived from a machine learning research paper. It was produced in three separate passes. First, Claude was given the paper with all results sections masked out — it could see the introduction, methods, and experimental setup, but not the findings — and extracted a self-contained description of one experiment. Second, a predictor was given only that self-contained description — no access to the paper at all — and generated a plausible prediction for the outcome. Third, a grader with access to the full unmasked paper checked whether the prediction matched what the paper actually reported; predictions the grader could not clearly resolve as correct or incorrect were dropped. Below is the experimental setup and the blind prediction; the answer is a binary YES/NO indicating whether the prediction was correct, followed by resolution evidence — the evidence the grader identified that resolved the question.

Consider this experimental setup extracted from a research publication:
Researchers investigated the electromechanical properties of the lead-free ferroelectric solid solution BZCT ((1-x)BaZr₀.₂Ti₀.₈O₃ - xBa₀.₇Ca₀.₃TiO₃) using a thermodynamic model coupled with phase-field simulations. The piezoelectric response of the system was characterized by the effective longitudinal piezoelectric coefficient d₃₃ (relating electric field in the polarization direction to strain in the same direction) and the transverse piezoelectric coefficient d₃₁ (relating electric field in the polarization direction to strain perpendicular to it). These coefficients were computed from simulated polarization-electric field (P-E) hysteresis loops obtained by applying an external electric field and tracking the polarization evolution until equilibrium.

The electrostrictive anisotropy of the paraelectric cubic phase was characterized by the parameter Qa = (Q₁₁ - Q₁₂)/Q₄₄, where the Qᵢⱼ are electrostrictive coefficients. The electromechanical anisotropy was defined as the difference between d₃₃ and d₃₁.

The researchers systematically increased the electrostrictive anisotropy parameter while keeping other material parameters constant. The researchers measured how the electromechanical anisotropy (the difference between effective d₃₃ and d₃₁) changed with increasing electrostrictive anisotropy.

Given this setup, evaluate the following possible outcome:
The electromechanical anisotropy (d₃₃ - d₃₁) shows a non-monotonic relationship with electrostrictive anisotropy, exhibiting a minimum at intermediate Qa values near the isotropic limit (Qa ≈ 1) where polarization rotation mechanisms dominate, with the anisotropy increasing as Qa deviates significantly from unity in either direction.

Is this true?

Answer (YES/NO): NO